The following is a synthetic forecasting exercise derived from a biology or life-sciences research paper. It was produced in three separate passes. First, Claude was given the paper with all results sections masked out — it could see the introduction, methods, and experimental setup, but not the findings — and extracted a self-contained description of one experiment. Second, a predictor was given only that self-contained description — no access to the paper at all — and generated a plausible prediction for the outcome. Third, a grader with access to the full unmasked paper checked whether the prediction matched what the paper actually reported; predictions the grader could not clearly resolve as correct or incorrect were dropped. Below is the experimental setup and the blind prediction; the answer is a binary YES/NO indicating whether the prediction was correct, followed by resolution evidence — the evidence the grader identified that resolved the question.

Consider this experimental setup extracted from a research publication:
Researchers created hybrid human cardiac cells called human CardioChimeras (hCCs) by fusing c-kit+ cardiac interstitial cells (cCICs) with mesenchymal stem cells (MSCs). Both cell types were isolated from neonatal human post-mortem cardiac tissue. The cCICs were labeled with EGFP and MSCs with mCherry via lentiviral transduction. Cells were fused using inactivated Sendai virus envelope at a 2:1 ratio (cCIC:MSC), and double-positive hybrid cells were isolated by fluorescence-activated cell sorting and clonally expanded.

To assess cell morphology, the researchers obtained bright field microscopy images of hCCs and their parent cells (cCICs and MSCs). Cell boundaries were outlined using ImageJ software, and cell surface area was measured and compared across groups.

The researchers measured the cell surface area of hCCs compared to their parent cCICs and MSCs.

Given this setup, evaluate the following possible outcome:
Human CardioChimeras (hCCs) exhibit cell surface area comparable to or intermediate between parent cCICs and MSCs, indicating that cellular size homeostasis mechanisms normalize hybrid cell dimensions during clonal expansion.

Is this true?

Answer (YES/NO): NO